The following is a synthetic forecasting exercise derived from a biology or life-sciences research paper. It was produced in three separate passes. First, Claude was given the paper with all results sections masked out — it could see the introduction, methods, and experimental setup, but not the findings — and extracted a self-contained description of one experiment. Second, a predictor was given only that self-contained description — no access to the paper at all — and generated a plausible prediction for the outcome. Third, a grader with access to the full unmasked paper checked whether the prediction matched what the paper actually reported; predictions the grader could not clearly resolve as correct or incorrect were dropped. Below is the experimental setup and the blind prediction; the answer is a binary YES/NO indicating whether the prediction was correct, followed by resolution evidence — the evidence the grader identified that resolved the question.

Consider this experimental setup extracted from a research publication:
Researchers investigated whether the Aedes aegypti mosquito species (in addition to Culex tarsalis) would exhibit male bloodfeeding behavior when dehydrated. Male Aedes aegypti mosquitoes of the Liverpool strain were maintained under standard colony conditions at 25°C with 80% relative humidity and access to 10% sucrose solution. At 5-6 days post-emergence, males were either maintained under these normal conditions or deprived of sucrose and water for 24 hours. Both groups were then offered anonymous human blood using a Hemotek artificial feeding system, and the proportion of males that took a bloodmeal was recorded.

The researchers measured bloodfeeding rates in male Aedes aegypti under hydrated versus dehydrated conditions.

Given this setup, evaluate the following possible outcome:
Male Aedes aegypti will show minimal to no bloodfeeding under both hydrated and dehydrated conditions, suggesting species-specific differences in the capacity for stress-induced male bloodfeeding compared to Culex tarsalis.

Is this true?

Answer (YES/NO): NO